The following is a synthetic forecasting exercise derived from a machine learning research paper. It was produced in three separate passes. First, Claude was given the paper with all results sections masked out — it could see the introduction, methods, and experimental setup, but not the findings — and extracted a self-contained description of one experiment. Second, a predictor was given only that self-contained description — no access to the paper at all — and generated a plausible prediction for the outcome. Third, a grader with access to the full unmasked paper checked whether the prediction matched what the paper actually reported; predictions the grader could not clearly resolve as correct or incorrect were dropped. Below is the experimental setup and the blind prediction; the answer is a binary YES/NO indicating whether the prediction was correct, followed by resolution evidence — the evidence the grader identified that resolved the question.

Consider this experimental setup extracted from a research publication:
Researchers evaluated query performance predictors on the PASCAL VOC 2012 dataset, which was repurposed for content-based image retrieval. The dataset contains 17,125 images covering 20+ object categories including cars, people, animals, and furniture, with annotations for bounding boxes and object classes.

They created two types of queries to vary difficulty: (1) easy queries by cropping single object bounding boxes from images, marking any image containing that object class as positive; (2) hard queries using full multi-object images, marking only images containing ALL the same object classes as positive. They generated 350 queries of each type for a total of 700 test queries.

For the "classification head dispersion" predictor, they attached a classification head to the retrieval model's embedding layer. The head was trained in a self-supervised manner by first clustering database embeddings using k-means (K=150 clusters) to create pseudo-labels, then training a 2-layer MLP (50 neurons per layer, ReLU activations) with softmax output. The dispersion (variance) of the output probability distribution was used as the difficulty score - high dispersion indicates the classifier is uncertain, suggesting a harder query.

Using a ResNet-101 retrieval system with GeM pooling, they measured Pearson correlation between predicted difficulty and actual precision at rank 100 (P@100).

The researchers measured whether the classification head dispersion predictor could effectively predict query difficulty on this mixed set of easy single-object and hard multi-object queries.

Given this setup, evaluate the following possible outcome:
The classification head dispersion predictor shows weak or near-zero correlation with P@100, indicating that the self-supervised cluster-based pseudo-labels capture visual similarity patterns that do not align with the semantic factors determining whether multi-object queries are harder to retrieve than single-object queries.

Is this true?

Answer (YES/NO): NO